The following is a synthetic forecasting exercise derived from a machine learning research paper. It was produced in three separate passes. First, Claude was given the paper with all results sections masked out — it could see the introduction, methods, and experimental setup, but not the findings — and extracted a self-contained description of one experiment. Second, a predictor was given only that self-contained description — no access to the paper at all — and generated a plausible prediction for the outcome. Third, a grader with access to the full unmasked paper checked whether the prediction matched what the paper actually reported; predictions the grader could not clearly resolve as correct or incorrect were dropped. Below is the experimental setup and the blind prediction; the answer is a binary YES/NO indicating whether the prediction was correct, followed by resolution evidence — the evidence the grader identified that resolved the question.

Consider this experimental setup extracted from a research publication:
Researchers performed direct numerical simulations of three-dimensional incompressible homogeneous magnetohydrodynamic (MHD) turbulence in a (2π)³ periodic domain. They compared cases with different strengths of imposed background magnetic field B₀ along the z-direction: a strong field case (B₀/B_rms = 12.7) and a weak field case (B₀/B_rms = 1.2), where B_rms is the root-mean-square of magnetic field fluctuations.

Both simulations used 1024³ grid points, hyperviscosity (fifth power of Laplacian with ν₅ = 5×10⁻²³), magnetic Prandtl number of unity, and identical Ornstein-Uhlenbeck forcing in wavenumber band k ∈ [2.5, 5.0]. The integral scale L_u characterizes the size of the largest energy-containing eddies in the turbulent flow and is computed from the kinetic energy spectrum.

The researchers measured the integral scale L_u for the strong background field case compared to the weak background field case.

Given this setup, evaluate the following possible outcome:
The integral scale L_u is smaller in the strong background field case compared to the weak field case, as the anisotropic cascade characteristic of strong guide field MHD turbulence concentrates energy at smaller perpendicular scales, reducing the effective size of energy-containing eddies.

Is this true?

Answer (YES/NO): NO